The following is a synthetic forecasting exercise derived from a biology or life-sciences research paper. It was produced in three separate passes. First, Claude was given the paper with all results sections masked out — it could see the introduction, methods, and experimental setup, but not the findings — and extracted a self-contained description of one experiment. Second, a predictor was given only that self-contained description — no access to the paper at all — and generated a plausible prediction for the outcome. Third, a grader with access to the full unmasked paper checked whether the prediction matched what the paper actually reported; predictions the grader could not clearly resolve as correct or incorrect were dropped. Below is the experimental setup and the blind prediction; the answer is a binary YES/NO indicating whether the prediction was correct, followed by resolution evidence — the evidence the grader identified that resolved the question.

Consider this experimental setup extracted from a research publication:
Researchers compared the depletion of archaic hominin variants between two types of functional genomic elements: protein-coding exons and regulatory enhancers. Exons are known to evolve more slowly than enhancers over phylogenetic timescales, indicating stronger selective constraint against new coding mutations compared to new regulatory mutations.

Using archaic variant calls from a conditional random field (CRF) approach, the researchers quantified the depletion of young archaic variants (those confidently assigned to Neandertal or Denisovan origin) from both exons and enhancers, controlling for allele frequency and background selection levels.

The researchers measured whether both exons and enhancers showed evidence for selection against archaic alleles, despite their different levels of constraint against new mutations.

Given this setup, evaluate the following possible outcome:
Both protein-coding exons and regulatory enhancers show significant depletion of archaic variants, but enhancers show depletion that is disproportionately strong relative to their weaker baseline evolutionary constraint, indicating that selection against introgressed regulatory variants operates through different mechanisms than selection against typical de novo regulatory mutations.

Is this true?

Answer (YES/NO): YES